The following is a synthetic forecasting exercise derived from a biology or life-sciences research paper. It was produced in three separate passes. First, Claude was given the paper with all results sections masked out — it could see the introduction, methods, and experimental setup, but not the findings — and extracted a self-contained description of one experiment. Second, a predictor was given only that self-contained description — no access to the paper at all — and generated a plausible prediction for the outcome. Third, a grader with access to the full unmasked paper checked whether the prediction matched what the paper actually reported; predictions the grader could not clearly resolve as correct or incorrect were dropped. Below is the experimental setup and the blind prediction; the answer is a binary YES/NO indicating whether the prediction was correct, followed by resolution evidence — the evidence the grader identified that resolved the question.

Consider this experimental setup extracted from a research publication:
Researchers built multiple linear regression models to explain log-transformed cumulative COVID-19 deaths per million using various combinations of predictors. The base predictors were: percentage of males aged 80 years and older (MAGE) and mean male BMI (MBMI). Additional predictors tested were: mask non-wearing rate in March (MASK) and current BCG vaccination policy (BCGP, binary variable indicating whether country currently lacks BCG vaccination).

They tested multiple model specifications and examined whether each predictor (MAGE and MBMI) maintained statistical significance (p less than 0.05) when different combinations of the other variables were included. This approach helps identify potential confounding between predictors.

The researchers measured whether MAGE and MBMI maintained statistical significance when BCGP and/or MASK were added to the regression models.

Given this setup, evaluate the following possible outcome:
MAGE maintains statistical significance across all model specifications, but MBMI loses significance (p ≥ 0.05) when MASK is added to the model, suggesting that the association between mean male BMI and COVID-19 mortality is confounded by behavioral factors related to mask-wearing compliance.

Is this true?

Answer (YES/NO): NO